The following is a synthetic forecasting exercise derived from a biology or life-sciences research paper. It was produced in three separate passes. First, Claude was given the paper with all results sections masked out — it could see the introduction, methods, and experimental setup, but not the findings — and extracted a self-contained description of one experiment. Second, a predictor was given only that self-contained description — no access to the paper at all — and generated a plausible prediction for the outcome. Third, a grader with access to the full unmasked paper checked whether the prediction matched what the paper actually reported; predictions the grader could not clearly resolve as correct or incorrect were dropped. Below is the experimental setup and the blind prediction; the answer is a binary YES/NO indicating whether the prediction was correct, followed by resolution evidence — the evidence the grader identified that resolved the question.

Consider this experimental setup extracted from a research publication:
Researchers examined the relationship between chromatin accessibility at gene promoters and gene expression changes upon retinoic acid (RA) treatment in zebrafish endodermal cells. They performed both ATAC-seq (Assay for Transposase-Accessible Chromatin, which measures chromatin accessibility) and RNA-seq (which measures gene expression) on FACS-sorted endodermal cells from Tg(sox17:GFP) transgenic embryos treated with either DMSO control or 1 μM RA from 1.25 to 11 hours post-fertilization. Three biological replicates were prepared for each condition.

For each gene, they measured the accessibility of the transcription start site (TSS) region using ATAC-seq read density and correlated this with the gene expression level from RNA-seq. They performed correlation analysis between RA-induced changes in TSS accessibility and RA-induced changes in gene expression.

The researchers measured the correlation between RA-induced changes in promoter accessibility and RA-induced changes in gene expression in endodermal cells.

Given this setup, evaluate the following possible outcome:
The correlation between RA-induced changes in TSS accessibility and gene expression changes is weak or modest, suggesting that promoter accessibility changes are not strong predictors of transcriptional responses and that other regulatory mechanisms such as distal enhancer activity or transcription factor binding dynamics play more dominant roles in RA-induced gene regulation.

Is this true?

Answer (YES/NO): NO